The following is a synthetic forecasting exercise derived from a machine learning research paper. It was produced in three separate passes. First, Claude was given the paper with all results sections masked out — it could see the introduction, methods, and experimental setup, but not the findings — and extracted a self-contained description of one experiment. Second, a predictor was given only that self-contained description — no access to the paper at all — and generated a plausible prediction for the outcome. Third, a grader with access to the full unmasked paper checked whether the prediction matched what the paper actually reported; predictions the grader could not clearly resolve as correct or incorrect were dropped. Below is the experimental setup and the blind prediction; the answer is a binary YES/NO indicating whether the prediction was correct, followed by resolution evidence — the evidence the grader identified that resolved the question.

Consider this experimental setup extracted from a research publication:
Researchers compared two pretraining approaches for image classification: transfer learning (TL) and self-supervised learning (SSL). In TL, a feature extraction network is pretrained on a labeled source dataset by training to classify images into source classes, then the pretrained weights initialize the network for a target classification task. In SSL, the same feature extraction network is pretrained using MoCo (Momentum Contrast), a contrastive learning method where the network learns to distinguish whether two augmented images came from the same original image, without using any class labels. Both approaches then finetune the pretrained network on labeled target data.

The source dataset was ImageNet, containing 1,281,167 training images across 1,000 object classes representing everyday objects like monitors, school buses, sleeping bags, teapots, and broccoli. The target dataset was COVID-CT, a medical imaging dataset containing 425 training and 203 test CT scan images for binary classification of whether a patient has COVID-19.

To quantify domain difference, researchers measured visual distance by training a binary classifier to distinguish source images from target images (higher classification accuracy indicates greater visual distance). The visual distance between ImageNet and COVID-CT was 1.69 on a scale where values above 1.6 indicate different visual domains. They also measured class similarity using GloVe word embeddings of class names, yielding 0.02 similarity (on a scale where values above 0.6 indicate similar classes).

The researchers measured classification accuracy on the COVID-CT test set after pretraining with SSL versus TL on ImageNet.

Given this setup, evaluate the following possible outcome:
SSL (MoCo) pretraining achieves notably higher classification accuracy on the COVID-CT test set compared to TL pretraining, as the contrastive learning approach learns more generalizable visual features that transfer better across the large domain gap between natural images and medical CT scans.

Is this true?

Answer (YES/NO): YES